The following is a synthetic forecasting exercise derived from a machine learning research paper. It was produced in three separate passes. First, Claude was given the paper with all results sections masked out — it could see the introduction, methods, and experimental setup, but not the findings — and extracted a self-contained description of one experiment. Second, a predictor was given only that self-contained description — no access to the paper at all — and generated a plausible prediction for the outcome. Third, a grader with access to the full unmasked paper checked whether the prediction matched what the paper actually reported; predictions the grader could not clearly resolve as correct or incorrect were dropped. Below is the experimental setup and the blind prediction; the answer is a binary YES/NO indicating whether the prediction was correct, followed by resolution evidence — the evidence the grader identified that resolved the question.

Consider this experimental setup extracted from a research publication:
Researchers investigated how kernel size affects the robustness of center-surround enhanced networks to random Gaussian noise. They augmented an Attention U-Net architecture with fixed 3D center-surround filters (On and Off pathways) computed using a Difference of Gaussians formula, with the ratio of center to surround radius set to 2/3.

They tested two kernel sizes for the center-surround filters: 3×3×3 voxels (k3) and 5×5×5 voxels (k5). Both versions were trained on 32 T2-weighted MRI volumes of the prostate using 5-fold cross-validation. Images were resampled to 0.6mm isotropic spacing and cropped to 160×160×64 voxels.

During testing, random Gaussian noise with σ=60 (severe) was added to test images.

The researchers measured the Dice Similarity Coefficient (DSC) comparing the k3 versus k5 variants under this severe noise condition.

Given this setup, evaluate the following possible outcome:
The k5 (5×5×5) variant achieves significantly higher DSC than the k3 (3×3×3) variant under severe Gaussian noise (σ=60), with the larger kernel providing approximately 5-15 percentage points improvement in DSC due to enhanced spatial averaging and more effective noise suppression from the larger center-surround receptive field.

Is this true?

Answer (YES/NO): YES